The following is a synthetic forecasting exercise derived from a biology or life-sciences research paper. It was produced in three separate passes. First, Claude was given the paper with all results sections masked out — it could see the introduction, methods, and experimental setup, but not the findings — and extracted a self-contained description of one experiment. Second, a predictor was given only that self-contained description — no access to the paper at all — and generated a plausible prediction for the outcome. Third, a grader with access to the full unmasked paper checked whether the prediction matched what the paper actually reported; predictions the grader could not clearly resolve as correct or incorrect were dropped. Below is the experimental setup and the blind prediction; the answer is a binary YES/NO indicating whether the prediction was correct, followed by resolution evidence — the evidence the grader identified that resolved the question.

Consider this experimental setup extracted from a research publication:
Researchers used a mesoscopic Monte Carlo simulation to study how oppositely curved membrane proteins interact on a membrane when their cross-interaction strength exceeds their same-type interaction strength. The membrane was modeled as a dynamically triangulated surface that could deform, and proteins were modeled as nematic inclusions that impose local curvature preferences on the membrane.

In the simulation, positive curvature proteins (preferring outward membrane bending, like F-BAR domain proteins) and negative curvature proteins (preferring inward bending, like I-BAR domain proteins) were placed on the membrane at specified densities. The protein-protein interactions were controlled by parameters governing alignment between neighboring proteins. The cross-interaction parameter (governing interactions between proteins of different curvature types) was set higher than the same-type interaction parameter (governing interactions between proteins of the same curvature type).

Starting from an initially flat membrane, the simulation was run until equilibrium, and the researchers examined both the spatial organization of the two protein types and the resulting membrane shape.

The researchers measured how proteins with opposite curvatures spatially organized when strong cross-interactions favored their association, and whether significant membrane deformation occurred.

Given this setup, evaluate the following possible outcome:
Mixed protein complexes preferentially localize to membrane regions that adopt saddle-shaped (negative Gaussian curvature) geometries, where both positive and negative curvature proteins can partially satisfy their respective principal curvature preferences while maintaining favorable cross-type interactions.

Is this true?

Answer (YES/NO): NO